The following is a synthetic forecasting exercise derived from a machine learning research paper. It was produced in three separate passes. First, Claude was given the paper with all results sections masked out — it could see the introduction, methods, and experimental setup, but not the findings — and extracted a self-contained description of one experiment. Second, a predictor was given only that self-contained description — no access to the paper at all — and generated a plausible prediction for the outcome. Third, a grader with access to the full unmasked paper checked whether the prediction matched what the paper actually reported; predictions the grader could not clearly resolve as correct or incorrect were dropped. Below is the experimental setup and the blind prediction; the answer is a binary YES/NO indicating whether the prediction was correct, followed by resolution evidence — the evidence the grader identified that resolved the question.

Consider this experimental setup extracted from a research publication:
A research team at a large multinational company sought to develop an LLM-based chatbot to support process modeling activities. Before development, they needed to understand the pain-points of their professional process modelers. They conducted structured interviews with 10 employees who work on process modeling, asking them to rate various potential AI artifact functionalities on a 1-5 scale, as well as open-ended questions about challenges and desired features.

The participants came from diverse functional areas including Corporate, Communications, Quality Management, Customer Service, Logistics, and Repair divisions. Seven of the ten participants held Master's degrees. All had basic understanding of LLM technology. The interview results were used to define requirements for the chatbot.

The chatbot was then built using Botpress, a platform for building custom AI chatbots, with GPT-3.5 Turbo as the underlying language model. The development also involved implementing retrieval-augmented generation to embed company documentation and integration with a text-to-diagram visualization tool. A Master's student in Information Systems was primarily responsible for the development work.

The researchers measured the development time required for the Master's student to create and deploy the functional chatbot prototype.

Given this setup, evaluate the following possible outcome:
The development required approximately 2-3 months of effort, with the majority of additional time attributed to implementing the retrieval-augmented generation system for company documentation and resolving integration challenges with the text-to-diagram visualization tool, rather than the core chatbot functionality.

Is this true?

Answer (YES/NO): NO